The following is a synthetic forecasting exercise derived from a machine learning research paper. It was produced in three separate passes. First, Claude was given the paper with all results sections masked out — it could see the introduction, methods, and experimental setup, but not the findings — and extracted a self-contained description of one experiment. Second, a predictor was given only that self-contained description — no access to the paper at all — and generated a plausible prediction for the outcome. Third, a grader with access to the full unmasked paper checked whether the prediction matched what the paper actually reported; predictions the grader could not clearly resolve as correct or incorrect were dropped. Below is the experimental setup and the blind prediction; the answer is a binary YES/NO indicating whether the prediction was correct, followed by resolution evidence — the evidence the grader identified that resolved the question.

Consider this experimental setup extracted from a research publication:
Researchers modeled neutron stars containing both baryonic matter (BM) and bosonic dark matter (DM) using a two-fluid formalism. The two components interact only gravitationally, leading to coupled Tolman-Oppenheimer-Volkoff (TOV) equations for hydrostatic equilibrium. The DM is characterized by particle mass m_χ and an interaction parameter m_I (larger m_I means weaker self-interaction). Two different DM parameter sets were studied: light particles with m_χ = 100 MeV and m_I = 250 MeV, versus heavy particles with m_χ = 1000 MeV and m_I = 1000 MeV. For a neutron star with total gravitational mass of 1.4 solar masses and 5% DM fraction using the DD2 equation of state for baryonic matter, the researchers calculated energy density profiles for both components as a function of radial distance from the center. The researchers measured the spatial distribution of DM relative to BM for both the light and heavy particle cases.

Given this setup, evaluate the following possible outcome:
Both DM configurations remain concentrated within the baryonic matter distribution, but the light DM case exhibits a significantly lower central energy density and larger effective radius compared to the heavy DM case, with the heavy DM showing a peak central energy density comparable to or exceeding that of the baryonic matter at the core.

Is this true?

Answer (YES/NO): NO